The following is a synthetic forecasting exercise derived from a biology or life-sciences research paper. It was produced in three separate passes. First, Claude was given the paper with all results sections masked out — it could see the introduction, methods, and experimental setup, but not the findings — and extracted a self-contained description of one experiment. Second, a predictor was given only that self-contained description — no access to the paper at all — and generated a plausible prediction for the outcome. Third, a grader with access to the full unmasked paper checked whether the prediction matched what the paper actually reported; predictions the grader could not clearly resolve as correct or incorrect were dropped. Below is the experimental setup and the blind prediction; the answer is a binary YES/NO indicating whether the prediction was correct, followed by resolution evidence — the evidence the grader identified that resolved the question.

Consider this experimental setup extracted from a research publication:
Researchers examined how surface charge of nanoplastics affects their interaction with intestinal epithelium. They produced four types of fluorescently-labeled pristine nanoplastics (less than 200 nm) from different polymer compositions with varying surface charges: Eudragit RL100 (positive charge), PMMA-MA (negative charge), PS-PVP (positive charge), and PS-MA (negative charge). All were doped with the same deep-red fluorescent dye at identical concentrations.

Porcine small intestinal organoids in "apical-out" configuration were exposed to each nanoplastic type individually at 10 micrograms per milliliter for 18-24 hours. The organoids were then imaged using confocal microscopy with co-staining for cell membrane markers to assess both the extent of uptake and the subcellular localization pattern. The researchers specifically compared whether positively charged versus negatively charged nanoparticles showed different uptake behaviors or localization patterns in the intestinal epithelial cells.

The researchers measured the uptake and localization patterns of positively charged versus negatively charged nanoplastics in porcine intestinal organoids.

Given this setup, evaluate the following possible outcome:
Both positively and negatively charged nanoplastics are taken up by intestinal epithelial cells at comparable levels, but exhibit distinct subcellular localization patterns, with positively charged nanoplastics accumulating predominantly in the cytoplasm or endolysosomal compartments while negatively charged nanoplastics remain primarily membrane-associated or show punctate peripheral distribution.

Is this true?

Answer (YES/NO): NO